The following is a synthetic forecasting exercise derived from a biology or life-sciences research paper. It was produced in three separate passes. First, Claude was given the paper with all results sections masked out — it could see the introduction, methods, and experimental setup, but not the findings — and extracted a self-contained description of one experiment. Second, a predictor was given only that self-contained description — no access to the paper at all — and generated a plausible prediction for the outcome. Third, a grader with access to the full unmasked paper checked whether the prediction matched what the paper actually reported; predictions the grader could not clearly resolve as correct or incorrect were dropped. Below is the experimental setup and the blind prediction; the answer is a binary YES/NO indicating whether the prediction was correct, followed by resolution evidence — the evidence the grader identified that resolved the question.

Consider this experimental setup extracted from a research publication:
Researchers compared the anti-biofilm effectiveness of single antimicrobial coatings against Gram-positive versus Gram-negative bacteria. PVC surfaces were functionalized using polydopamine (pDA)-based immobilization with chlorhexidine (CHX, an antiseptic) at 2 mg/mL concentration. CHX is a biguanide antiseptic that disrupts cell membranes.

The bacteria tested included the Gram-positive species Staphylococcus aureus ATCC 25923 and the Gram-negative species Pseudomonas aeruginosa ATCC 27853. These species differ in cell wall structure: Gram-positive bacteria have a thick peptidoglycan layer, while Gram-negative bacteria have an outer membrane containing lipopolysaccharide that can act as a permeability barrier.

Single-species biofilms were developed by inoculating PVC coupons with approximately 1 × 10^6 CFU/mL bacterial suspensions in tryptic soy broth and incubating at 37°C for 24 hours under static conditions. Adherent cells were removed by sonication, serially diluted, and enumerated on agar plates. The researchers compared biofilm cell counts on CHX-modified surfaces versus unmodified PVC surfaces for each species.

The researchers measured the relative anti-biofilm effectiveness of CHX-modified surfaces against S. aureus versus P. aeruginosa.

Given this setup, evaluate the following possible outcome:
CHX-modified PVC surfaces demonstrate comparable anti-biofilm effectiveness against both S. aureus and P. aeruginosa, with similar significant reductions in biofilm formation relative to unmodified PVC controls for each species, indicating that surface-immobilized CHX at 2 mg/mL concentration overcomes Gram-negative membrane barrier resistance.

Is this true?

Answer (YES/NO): NO